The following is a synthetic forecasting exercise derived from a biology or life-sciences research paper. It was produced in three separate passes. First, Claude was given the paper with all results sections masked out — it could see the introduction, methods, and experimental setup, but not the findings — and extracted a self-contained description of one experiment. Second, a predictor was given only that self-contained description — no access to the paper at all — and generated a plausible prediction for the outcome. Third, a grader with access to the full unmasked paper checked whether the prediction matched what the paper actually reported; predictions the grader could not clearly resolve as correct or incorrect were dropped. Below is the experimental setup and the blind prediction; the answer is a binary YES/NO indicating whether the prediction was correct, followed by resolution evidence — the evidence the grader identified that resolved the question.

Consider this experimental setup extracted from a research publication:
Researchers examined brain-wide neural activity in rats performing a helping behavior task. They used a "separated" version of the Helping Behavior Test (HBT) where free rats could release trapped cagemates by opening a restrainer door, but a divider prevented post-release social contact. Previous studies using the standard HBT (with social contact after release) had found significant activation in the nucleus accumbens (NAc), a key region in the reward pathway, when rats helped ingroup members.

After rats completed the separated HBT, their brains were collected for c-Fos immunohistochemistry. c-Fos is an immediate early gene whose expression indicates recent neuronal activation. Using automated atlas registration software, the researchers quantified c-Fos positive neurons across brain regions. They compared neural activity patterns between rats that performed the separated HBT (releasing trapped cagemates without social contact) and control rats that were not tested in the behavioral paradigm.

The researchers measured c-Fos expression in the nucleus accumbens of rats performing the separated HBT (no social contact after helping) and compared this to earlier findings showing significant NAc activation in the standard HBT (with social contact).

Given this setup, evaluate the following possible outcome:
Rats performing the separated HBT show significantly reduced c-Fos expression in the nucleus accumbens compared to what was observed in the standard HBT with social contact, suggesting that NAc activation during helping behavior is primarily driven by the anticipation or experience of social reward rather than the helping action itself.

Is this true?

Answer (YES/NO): YES